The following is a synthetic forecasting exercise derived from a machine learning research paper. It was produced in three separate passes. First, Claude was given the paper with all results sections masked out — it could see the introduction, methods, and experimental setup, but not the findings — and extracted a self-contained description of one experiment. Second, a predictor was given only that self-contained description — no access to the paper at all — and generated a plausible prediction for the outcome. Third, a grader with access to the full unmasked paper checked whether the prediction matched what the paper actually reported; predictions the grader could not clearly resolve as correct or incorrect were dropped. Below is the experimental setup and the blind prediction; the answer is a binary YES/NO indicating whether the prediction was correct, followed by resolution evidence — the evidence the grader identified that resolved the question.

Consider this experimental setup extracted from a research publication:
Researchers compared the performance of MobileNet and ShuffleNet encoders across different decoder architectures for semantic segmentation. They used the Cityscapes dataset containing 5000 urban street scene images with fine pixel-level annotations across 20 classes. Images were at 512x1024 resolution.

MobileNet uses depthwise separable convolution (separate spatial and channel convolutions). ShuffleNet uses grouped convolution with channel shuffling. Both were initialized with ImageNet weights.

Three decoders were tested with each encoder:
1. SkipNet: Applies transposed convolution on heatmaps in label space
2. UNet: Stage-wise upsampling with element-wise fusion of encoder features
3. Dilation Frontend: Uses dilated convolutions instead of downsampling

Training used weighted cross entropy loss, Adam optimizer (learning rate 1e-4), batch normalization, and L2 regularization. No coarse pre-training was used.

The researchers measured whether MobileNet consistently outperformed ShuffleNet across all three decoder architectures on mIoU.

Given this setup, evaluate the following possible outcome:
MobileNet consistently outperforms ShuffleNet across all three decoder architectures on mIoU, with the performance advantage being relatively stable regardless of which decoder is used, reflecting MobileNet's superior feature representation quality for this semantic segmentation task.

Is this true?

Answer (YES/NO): YES